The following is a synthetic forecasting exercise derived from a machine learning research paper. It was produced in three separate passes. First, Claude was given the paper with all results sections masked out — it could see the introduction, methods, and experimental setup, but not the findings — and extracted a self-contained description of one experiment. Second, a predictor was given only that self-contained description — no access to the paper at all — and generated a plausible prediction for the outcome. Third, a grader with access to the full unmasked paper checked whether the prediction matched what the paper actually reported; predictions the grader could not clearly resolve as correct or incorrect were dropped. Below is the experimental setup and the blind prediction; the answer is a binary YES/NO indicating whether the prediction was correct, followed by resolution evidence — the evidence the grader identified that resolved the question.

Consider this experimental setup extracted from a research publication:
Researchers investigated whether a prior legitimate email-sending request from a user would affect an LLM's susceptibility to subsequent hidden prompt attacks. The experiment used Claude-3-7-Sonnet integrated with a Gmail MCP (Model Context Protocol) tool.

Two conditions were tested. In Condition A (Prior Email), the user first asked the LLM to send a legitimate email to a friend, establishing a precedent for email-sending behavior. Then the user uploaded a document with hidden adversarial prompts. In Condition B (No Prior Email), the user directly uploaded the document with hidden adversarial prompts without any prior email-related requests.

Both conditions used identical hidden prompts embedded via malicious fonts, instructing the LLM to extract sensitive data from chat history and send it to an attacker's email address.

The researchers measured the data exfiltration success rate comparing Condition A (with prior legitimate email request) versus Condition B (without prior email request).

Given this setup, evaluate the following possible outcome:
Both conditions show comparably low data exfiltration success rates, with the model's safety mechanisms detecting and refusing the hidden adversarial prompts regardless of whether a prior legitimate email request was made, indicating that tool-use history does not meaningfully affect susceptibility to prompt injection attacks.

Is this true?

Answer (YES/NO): NO